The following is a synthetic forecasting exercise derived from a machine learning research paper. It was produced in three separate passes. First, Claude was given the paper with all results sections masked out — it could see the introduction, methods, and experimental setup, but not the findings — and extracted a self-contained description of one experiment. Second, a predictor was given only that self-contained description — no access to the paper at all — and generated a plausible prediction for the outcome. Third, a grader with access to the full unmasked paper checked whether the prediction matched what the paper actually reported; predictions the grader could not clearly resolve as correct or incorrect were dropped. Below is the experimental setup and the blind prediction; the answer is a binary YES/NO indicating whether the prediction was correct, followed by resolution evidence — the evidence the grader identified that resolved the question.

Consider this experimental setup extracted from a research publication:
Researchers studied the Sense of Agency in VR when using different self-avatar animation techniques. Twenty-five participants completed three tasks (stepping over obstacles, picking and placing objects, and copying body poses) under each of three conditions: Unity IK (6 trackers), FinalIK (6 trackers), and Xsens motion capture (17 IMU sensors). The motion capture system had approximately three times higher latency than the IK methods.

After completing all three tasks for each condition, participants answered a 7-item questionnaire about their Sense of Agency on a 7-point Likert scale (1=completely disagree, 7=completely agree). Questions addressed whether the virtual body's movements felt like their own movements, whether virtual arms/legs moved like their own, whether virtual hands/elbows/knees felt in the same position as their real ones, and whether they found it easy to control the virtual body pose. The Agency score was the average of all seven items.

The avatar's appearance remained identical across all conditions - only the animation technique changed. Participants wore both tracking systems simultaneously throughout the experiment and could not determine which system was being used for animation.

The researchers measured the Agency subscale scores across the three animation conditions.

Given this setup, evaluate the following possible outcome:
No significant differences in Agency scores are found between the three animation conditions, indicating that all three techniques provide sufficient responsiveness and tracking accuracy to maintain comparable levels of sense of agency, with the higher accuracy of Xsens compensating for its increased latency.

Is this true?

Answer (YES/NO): NO